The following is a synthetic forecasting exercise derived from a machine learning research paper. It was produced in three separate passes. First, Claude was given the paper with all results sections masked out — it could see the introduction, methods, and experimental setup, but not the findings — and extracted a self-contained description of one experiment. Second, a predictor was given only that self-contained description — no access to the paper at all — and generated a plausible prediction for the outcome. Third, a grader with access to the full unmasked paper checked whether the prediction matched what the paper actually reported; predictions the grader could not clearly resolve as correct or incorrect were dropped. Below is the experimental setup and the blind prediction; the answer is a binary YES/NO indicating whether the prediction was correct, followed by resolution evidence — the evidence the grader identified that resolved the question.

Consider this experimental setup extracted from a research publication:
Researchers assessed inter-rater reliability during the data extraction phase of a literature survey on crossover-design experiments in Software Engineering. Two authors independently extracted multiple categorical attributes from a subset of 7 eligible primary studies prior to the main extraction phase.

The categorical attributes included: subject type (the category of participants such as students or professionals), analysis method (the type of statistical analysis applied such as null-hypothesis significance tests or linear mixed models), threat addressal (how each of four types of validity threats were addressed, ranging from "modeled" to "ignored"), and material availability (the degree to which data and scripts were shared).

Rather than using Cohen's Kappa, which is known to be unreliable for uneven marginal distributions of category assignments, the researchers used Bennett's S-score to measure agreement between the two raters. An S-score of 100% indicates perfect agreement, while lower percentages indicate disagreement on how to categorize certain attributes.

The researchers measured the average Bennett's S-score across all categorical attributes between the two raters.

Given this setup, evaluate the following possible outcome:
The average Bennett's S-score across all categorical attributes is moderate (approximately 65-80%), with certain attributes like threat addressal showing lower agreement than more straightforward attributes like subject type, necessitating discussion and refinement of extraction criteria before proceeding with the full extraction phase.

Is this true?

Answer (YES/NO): NO